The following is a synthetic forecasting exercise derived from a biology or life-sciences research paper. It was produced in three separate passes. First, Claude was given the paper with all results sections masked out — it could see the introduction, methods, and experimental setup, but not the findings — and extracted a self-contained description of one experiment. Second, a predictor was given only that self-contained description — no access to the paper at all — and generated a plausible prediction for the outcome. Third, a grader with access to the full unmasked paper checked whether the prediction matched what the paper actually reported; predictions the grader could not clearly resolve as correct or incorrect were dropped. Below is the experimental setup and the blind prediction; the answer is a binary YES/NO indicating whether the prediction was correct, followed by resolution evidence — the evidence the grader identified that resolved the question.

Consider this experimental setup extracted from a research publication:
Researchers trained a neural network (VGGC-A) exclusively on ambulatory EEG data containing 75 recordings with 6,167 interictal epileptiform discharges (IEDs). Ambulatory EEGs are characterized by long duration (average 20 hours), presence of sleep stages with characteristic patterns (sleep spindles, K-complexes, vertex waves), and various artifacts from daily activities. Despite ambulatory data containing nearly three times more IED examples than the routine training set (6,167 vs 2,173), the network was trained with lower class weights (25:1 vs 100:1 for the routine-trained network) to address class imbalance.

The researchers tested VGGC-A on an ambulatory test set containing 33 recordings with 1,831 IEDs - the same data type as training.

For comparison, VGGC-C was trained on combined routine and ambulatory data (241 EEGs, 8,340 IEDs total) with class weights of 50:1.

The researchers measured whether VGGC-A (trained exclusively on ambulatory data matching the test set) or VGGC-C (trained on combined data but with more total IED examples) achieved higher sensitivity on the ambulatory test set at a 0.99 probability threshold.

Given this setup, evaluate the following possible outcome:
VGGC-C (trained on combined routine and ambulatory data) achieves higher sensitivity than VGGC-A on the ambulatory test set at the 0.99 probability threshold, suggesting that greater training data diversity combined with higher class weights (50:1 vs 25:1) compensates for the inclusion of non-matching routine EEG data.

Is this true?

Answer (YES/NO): YES